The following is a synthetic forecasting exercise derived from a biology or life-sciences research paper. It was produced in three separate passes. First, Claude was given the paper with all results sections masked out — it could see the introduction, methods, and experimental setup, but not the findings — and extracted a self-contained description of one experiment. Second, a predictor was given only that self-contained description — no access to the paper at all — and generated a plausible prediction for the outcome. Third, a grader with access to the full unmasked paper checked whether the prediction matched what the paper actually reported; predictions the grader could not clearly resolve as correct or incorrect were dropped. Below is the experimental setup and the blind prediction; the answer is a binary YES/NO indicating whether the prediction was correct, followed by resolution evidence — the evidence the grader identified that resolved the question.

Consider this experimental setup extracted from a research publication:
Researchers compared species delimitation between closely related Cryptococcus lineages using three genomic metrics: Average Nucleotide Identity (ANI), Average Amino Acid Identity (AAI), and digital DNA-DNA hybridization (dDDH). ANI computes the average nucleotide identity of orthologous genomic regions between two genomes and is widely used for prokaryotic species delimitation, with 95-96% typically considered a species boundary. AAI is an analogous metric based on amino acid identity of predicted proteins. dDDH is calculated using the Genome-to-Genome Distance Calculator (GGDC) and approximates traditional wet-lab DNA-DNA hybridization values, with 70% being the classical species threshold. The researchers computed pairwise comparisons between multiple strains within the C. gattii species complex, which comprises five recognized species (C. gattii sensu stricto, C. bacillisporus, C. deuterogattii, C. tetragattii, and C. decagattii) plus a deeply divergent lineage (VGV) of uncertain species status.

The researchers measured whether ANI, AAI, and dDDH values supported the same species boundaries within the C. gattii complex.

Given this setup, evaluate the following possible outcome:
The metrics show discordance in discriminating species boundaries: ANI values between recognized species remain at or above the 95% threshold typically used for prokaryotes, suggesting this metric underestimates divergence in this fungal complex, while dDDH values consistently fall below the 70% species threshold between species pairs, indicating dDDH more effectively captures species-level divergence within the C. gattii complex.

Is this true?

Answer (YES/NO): NO